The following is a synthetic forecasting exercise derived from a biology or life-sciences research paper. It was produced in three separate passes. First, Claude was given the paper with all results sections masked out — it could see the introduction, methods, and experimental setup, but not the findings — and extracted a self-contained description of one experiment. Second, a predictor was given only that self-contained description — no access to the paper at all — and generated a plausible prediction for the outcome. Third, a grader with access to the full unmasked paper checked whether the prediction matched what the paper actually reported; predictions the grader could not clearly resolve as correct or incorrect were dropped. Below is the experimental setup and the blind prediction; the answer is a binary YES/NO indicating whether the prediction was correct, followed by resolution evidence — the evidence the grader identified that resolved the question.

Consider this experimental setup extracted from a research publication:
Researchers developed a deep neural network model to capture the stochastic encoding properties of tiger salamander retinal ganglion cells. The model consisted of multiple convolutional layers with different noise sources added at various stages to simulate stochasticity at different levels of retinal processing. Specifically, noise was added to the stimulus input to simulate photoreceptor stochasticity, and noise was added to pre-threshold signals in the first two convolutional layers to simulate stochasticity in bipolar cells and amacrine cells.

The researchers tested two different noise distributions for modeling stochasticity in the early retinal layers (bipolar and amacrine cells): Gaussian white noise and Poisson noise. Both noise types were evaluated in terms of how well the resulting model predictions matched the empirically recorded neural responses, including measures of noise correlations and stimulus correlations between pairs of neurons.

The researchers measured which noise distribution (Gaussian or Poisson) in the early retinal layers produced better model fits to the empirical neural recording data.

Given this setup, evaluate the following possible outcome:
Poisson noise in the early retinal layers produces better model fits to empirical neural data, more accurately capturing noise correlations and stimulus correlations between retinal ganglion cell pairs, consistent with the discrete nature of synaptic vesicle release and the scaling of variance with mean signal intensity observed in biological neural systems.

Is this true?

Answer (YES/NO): NO